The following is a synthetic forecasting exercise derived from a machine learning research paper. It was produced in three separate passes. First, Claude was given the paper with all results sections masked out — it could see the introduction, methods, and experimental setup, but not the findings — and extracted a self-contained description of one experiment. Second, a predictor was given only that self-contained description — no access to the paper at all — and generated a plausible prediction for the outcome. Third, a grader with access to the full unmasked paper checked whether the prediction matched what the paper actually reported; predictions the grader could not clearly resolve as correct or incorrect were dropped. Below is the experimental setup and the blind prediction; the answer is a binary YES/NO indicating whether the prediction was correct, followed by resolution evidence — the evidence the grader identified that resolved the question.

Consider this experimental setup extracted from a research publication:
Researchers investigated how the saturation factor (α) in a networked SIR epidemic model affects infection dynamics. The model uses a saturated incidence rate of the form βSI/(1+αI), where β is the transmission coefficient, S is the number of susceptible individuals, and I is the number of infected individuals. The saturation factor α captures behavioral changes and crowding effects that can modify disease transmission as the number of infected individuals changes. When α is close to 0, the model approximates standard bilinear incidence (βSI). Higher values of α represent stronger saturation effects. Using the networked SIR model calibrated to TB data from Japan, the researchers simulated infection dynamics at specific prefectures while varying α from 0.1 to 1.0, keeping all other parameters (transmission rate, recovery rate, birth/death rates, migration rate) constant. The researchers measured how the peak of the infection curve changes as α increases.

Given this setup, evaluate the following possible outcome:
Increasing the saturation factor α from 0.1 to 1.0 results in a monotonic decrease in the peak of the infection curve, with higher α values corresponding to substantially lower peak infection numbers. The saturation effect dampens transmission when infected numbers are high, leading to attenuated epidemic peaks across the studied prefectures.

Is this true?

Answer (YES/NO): YES